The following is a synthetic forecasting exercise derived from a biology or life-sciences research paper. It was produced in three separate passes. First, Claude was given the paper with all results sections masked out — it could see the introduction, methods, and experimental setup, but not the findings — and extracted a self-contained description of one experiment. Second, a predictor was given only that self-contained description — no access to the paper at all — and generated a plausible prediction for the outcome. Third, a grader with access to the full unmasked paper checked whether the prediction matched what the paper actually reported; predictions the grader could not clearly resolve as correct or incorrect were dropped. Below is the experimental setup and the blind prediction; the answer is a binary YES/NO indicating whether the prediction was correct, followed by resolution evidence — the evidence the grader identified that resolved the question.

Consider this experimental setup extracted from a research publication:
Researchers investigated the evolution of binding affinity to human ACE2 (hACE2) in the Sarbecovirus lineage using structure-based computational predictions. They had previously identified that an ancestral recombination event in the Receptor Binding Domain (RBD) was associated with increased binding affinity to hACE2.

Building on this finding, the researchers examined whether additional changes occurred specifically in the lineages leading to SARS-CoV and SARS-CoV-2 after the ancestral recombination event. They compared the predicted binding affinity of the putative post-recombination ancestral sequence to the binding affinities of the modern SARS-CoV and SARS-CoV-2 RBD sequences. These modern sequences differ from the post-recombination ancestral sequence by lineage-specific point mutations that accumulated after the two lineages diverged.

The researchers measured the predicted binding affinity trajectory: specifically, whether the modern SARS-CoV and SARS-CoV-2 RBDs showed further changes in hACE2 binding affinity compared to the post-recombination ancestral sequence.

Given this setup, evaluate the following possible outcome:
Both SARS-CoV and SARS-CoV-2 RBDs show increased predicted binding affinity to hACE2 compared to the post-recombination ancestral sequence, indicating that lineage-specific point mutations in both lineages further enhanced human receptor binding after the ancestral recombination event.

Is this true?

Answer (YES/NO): YES